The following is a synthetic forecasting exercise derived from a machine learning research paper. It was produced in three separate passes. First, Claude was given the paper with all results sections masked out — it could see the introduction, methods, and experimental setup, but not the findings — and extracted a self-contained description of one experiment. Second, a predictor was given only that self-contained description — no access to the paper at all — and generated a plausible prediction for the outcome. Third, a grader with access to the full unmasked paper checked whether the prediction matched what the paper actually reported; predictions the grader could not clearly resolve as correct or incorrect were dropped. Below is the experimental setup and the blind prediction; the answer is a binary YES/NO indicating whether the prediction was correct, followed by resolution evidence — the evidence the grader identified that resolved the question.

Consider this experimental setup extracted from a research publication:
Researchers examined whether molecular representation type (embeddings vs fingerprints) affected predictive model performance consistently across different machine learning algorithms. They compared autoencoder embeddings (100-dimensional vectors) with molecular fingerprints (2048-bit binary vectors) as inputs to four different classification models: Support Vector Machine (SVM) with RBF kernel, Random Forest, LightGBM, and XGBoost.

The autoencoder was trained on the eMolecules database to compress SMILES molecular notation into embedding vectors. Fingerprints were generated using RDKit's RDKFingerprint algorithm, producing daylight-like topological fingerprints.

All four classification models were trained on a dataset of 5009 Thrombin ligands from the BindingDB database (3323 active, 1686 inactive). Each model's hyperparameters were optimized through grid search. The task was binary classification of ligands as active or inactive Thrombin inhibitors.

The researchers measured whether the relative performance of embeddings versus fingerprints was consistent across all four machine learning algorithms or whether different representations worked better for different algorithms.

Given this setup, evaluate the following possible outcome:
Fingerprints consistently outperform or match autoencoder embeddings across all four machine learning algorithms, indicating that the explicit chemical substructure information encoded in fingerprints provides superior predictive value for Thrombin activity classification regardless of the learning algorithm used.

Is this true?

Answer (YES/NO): YES